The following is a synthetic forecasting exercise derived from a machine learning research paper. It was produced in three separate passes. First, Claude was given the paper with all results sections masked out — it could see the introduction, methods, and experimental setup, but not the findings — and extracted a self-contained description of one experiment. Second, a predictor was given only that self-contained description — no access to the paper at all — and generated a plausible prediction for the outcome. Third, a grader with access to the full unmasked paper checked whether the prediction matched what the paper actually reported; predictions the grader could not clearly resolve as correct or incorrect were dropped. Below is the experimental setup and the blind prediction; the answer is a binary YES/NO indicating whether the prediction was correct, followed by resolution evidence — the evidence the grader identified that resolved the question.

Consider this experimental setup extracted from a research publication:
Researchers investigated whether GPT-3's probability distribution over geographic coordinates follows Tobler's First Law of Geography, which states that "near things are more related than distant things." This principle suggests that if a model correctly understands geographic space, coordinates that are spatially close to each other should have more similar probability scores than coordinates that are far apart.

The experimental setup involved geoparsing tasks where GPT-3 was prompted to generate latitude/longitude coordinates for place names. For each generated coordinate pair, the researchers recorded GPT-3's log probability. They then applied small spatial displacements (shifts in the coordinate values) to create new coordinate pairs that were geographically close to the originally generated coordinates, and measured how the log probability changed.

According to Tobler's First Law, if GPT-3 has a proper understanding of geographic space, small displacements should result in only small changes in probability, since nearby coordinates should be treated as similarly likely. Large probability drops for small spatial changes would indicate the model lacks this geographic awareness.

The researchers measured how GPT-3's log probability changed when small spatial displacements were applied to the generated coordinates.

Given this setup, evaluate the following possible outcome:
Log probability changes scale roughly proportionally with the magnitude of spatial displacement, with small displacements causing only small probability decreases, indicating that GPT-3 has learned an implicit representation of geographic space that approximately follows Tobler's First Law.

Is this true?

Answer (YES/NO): NO